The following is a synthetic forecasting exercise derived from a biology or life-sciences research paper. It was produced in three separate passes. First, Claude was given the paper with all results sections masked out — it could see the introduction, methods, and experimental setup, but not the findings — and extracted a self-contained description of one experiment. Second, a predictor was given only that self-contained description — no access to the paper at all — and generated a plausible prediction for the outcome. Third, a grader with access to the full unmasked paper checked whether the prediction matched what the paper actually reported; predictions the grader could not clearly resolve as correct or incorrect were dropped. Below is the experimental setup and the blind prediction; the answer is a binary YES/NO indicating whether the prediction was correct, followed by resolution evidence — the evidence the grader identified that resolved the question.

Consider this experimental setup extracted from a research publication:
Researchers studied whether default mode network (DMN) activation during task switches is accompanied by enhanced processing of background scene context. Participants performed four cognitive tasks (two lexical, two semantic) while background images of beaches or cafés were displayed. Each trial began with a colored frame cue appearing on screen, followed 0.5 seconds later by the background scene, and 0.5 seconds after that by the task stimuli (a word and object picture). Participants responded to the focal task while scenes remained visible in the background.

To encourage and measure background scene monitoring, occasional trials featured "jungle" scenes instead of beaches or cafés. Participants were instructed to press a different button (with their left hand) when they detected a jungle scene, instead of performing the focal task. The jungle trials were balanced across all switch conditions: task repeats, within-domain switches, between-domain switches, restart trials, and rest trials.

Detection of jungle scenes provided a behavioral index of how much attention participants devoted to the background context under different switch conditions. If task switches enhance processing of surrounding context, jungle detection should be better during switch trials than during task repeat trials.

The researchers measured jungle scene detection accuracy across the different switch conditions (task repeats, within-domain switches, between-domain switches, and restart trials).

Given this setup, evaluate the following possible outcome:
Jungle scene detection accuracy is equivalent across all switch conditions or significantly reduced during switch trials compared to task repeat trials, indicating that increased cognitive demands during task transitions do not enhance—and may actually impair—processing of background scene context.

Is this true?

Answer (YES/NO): YES